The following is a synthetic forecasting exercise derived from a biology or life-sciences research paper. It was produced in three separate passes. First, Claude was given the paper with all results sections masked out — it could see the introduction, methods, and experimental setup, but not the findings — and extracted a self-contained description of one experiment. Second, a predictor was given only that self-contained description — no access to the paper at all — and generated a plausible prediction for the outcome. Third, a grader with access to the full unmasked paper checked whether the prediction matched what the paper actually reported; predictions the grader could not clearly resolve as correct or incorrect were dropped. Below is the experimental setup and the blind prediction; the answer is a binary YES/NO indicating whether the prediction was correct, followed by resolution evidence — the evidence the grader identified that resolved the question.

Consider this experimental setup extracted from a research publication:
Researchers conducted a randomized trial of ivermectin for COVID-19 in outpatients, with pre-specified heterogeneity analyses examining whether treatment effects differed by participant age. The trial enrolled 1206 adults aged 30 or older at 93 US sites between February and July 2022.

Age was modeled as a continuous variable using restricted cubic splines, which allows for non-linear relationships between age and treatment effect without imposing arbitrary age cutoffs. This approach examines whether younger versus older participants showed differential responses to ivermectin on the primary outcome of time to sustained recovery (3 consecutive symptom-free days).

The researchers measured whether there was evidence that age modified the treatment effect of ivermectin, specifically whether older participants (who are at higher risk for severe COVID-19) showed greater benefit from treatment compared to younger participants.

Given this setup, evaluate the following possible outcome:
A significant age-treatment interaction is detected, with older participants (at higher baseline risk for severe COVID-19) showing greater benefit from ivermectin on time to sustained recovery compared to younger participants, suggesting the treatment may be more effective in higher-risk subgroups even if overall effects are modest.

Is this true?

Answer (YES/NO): NO